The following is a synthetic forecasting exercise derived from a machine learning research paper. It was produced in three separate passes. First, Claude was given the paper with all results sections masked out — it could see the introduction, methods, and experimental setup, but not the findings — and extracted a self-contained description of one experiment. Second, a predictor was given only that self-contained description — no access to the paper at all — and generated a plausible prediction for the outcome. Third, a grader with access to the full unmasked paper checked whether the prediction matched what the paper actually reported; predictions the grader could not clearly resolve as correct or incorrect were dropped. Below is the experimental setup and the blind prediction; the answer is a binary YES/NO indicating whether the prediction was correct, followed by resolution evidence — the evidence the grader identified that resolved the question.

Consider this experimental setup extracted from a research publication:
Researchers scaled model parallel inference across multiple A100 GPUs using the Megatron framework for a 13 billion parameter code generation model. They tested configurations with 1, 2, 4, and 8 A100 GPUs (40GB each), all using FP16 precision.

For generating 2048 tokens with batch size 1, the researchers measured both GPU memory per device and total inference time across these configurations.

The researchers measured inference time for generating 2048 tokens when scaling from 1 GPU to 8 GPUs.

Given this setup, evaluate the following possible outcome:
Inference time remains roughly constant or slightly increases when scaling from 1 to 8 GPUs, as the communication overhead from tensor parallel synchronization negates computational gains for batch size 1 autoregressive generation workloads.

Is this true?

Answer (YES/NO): YES